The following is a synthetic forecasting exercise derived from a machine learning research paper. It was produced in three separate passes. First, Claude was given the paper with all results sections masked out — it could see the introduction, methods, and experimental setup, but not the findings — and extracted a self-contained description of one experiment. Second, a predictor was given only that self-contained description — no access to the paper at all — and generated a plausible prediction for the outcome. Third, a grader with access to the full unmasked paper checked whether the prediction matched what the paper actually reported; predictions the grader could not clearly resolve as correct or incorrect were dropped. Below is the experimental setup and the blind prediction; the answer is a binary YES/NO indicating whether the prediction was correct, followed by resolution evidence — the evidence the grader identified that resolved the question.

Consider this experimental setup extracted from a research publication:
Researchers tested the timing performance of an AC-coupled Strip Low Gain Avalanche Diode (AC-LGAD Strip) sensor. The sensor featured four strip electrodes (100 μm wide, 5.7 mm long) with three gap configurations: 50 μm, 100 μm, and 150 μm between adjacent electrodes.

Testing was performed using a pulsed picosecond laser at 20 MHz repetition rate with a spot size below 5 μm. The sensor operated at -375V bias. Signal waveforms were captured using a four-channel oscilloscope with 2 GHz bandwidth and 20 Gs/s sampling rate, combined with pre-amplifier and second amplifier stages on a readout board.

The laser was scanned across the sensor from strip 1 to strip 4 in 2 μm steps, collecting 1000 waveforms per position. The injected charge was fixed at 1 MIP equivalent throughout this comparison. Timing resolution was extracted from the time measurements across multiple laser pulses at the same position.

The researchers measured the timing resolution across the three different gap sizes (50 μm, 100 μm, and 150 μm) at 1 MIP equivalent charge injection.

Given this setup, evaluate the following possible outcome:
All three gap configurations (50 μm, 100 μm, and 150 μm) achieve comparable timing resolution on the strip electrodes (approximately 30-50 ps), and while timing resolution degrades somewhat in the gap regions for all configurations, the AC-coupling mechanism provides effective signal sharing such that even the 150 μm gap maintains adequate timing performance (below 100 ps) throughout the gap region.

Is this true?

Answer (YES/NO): YES